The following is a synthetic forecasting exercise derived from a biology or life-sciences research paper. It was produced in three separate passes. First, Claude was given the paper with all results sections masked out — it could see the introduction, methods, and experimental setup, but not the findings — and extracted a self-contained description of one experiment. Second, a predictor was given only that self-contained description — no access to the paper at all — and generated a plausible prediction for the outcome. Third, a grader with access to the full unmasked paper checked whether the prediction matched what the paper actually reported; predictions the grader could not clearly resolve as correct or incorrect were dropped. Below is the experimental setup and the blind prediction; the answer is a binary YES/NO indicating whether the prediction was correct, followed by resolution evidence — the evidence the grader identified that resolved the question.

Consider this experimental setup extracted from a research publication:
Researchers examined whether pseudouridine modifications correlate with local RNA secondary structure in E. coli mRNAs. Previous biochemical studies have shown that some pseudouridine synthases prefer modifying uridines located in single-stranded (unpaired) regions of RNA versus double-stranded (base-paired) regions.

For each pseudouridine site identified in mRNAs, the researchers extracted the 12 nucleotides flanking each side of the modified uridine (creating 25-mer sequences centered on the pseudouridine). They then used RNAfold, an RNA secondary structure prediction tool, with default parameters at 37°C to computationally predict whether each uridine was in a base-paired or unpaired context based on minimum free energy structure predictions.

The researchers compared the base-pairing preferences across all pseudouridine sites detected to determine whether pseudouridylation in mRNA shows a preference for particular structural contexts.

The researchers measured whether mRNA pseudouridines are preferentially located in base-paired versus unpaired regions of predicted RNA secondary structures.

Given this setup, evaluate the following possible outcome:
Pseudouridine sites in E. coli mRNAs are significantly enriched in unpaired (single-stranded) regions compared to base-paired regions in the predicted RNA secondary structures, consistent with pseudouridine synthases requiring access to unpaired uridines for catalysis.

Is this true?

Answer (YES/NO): YES